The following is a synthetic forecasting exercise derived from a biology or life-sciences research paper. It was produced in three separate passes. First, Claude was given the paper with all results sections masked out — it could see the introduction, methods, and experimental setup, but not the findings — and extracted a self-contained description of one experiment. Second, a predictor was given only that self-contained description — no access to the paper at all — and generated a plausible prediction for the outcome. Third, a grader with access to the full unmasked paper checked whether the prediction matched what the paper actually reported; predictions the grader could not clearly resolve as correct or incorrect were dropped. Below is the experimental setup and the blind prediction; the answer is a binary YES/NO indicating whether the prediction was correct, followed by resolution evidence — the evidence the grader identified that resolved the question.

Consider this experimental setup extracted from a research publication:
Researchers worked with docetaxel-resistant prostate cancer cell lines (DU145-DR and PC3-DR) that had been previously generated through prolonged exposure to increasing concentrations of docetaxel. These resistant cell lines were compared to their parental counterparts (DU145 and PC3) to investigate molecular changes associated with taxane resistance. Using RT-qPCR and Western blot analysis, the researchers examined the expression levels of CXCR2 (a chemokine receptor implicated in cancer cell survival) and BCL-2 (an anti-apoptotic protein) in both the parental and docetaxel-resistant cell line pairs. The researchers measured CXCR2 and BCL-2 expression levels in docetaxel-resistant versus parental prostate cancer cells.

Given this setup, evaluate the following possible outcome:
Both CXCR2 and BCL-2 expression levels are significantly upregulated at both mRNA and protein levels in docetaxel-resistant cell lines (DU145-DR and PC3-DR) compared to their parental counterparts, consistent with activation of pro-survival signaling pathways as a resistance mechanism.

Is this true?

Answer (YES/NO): NO